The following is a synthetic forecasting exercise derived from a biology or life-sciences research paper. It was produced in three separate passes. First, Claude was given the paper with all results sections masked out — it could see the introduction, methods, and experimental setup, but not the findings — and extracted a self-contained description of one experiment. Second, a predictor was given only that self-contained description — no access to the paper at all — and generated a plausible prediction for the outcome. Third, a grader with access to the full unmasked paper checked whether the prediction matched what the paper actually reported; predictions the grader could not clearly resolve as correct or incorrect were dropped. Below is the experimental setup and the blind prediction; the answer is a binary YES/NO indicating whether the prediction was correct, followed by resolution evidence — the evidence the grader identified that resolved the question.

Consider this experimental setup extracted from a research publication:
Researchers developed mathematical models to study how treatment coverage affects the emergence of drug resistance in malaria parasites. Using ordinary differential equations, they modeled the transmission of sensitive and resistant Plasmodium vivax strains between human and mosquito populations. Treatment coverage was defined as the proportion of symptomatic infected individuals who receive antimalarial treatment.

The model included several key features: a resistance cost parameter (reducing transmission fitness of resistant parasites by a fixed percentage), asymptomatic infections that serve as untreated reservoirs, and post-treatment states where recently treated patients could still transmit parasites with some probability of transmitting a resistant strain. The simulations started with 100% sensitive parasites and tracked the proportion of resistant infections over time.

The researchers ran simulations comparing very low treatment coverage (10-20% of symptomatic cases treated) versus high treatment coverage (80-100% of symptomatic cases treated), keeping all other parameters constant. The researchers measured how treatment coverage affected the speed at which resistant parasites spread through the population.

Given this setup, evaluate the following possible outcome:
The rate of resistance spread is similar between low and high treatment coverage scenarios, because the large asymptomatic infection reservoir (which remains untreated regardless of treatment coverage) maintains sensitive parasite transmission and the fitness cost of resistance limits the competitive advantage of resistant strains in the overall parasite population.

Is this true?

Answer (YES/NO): NO